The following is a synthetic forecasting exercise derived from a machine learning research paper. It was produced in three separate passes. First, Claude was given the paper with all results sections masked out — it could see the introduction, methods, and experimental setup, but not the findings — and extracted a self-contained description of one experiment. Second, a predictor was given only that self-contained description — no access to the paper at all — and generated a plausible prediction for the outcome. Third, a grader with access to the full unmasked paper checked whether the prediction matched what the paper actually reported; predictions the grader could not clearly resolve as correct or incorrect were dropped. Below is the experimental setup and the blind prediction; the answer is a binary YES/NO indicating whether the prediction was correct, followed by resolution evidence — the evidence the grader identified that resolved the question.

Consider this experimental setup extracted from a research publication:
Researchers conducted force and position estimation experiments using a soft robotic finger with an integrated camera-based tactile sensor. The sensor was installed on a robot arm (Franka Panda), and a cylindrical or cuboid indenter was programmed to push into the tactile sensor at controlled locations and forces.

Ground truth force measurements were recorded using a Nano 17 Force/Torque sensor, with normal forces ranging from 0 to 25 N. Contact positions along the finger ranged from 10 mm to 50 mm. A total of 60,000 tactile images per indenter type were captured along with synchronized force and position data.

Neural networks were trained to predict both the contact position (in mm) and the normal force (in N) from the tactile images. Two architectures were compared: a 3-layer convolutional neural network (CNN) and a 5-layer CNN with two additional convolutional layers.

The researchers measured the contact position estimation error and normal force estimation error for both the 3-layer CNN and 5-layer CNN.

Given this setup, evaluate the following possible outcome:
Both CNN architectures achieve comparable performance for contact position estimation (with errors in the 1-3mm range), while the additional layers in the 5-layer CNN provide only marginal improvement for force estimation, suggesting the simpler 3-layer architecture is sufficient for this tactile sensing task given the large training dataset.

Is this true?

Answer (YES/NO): NO